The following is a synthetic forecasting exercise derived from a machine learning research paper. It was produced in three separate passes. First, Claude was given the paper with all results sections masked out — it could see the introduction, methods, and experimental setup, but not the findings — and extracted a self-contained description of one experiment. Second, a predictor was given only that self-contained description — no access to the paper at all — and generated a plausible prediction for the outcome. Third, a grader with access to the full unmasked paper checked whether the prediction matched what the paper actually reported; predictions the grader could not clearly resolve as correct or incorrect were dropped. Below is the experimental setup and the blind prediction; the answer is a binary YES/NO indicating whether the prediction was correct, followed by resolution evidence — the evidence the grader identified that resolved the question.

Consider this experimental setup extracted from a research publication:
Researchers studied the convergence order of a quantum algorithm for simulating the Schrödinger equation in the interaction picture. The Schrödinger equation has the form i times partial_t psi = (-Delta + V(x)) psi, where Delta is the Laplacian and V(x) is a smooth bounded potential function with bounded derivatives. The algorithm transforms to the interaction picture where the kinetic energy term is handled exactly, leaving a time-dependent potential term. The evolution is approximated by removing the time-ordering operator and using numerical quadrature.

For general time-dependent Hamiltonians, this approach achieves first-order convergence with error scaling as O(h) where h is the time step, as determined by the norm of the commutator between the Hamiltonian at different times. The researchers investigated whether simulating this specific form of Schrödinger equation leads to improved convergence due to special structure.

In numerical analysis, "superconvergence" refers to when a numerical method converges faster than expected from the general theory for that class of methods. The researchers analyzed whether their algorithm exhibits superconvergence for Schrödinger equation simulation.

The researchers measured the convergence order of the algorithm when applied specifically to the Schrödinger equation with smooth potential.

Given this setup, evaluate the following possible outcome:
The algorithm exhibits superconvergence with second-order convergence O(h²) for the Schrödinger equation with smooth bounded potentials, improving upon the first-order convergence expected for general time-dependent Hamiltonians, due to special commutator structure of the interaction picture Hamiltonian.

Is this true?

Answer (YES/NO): YES